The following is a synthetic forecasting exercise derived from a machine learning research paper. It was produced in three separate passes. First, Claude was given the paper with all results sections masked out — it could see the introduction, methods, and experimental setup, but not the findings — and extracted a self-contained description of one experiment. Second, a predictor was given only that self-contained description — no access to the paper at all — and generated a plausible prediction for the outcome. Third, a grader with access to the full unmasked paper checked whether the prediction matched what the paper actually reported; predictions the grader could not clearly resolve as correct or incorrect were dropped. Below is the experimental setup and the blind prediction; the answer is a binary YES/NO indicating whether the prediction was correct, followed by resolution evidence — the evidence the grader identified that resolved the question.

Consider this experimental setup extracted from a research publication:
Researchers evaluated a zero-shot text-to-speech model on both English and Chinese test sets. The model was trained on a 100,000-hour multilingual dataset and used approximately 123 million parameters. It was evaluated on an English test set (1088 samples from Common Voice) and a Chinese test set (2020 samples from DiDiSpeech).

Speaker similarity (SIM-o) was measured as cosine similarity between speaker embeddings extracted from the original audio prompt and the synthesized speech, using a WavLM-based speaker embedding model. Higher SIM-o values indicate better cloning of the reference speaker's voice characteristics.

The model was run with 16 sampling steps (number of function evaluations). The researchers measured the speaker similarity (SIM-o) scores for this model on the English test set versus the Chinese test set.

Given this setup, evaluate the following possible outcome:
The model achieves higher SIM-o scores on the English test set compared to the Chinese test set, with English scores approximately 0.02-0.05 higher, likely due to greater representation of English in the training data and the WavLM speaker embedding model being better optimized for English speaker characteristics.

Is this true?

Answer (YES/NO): NO